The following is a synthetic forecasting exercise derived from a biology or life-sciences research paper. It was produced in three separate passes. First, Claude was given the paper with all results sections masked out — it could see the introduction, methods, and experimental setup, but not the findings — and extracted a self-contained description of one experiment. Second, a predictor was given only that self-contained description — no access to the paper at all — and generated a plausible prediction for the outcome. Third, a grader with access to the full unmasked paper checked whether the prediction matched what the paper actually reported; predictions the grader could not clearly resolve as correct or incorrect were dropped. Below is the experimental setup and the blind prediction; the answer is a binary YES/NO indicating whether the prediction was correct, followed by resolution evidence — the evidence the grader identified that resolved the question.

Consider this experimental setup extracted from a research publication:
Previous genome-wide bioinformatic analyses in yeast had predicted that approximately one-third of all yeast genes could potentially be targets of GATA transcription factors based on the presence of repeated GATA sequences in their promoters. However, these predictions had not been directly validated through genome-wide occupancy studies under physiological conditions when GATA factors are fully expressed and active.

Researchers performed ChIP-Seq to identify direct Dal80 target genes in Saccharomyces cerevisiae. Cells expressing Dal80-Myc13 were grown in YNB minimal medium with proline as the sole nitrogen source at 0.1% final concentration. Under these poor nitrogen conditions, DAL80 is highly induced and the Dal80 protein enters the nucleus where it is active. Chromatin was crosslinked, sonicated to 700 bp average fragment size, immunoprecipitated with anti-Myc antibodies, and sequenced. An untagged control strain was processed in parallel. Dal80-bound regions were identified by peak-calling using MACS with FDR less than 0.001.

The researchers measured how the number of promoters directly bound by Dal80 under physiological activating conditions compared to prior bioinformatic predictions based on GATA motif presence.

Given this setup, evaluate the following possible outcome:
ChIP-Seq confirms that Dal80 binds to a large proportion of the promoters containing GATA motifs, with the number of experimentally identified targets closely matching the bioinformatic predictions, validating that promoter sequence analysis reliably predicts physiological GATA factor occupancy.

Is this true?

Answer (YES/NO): NO